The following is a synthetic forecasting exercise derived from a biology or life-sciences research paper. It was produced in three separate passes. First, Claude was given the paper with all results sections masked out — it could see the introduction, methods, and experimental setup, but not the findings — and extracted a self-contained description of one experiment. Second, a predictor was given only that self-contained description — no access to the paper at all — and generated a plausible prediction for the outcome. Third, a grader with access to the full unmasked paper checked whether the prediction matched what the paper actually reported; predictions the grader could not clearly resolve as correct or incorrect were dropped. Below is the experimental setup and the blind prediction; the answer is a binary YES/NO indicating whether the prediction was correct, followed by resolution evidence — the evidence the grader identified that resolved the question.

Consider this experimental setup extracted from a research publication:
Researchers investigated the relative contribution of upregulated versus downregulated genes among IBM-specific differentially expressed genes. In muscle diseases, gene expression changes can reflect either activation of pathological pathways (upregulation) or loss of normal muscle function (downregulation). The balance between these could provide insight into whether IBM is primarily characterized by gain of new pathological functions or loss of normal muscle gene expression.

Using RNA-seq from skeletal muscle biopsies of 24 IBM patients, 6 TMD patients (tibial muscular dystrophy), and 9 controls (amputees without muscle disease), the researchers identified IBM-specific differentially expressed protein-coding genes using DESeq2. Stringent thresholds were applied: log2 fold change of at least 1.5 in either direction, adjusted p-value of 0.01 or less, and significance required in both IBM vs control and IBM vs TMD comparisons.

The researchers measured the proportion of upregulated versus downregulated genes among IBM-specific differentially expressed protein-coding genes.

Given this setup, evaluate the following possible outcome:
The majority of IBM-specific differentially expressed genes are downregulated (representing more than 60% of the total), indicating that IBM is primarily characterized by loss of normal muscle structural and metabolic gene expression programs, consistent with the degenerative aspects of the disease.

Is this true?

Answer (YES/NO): NO